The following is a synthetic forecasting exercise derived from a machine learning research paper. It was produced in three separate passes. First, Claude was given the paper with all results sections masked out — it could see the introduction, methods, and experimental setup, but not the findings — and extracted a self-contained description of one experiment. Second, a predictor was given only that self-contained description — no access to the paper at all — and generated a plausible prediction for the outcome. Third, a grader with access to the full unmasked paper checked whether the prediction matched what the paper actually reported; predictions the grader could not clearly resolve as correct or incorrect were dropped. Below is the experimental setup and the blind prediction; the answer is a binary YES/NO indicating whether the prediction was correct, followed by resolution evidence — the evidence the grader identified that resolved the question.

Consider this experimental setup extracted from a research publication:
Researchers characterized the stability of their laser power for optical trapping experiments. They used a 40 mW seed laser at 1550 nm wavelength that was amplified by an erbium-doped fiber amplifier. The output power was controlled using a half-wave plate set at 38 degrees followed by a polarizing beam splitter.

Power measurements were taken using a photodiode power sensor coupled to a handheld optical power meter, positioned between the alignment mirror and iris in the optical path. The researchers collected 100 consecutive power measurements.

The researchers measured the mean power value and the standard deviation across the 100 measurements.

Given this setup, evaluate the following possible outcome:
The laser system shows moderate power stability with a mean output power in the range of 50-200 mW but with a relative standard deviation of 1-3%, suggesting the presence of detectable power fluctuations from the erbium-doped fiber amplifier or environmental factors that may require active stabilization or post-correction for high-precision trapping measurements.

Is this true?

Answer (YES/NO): NO